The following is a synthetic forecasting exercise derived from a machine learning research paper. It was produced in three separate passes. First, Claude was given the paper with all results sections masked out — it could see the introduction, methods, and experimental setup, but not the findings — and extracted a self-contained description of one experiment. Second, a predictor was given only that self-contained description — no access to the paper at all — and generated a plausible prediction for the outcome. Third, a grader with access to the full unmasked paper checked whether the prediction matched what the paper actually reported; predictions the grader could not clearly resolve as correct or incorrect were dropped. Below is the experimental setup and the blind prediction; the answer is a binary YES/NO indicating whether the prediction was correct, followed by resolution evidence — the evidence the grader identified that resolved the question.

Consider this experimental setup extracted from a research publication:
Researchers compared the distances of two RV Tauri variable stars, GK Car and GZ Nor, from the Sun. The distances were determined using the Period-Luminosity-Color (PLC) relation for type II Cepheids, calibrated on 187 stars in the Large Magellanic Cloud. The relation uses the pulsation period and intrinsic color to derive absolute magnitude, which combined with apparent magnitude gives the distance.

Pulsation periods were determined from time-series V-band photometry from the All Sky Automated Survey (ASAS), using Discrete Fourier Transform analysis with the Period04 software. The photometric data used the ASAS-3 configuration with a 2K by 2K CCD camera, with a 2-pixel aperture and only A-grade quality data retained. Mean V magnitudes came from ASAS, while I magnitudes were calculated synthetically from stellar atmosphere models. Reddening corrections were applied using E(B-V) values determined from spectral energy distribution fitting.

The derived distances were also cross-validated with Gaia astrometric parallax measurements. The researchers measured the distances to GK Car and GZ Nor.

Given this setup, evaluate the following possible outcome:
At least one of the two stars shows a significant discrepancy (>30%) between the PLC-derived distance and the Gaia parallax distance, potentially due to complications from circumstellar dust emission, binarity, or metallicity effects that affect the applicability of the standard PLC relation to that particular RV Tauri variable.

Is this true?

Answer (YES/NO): NO